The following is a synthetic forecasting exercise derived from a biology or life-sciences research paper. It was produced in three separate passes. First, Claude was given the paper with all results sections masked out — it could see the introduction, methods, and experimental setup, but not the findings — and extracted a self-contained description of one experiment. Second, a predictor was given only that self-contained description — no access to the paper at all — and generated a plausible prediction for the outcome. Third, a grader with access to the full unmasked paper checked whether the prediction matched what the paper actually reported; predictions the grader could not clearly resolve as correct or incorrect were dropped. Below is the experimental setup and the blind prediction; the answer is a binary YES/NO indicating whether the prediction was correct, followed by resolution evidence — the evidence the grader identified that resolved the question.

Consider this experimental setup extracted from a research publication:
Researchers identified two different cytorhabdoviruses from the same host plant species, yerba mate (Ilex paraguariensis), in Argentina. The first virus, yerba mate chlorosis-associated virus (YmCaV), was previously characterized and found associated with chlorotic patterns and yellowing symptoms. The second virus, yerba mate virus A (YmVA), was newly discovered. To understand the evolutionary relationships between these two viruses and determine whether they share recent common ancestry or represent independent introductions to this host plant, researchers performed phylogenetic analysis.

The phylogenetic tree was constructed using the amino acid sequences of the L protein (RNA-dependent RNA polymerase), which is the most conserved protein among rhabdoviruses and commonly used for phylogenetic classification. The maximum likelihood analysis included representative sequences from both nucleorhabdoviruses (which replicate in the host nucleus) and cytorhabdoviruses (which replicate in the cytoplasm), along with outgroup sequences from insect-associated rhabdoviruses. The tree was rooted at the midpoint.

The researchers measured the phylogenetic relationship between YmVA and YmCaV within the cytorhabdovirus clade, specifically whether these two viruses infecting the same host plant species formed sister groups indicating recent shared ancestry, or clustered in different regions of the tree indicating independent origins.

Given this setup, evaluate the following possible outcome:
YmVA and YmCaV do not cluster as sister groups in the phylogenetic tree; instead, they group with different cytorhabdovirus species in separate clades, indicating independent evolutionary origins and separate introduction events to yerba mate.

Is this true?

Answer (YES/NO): YES